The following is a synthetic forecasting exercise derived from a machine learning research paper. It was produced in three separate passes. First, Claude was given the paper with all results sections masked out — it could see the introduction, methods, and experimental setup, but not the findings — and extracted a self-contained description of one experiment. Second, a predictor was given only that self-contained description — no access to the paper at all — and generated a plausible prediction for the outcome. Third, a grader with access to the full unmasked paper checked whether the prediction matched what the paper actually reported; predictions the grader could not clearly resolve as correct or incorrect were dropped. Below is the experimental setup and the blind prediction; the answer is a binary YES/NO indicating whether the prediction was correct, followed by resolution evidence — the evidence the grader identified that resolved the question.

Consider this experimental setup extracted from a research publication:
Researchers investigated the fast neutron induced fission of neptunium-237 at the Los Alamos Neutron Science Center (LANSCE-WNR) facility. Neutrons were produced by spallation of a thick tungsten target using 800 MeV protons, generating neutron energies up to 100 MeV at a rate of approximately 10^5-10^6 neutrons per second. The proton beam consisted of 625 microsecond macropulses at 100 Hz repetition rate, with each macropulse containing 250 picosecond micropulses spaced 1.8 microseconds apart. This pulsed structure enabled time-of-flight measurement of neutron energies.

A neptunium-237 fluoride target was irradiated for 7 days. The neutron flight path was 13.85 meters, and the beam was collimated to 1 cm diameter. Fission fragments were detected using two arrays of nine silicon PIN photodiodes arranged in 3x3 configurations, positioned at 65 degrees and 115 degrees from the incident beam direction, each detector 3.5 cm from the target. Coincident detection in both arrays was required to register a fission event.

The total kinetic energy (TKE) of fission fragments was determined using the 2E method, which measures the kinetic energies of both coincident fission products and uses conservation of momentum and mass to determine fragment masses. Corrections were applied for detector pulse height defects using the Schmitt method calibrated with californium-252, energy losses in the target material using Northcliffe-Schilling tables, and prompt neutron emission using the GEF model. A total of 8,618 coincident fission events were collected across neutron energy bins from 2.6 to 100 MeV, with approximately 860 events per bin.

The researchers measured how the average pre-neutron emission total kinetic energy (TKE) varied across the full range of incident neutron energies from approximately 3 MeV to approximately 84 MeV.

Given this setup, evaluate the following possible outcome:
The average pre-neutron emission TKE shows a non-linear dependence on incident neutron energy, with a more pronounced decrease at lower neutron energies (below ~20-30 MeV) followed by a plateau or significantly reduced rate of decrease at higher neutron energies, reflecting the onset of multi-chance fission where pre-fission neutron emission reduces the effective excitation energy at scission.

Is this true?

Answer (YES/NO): NO